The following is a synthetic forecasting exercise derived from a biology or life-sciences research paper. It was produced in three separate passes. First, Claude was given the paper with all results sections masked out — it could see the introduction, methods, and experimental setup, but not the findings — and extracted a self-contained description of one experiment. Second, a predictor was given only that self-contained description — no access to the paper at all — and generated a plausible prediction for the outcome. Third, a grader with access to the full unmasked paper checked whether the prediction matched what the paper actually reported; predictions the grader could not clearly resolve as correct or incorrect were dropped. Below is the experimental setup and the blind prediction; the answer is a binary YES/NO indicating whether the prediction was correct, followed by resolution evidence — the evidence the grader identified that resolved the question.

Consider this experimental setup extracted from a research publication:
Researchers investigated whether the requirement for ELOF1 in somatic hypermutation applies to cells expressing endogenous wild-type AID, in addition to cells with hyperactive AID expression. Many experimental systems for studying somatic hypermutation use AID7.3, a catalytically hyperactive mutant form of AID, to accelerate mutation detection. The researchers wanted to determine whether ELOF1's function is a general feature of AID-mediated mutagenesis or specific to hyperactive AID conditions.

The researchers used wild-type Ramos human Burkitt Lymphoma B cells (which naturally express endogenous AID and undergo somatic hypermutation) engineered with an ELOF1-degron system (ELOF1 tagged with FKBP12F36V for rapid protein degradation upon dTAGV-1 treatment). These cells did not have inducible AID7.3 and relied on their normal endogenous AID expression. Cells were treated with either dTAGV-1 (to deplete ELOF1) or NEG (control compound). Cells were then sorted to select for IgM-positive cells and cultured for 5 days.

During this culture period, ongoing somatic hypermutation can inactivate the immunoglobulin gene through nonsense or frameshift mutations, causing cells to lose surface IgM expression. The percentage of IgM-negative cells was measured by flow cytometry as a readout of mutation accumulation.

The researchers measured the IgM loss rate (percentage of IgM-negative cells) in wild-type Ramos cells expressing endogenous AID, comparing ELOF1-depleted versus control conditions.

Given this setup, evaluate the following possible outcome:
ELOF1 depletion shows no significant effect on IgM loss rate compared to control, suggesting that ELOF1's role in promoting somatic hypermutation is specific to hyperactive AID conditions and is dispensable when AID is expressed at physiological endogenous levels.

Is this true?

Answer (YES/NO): NO